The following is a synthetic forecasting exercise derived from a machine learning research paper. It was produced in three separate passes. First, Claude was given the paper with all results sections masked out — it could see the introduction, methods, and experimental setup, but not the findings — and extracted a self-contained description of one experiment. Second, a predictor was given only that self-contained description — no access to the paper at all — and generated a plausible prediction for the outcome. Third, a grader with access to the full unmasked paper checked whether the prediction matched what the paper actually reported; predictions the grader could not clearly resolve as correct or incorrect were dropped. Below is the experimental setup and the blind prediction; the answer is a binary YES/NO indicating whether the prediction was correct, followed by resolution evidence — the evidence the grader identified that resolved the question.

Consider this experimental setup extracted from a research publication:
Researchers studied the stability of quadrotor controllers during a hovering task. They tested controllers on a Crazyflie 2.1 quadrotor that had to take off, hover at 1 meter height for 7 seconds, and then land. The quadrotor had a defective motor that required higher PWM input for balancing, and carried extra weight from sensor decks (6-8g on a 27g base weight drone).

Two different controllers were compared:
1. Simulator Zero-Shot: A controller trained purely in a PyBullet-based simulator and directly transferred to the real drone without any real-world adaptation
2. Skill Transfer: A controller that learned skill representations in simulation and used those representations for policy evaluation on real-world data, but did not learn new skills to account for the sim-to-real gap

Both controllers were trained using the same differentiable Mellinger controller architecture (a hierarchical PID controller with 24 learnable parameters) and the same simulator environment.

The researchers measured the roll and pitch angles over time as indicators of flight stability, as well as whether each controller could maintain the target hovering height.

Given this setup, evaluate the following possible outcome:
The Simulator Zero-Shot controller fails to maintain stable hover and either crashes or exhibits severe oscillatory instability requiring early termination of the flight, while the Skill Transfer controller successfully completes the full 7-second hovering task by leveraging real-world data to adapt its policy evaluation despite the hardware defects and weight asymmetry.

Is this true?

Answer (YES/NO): NO